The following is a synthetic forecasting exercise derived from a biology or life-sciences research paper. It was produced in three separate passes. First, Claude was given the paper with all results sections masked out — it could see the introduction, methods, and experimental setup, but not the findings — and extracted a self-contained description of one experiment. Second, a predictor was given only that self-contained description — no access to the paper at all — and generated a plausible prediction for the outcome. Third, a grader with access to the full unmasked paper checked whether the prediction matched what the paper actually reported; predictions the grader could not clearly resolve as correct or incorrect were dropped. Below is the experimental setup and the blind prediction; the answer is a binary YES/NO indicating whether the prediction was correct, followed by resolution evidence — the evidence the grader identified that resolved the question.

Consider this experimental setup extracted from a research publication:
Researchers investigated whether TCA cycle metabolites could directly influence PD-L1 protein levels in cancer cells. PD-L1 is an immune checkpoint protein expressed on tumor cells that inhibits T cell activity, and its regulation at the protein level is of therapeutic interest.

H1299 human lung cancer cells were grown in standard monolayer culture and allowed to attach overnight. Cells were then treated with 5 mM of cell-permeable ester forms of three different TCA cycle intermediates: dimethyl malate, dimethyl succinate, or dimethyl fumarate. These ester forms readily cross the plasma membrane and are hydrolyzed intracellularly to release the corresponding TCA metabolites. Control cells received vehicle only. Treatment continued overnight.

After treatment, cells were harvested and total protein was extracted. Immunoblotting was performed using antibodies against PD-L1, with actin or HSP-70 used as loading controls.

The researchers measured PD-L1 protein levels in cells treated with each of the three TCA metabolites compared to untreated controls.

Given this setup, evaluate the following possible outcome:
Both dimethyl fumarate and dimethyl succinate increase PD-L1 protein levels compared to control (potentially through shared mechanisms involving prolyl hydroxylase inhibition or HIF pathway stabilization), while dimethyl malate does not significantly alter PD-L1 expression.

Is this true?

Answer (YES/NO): YES